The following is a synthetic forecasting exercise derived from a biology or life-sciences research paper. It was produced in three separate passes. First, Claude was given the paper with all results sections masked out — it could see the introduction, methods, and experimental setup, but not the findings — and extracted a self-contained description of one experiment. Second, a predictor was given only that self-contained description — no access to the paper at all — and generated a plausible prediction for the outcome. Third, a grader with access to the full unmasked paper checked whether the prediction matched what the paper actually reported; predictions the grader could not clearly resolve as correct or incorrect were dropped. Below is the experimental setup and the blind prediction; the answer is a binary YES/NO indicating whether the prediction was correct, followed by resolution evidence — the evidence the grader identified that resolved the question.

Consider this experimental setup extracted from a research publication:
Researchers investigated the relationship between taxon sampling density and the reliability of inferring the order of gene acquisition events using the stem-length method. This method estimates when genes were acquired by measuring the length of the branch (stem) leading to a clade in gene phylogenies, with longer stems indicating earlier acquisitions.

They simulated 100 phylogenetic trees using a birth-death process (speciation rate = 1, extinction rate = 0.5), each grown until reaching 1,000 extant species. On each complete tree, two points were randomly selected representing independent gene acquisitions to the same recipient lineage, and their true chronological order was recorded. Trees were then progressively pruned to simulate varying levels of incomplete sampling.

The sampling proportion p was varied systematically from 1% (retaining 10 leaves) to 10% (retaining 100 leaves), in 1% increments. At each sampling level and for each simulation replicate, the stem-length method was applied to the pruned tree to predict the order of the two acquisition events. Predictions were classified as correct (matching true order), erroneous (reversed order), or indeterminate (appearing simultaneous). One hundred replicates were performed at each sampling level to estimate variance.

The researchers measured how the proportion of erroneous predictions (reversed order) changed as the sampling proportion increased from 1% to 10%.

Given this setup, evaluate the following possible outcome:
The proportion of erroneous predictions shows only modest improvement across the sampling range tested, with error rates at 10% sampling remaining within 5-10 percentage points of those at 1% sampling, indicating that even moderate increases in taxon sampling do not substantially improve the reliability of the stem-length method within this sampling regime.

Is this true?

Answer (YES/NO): NO